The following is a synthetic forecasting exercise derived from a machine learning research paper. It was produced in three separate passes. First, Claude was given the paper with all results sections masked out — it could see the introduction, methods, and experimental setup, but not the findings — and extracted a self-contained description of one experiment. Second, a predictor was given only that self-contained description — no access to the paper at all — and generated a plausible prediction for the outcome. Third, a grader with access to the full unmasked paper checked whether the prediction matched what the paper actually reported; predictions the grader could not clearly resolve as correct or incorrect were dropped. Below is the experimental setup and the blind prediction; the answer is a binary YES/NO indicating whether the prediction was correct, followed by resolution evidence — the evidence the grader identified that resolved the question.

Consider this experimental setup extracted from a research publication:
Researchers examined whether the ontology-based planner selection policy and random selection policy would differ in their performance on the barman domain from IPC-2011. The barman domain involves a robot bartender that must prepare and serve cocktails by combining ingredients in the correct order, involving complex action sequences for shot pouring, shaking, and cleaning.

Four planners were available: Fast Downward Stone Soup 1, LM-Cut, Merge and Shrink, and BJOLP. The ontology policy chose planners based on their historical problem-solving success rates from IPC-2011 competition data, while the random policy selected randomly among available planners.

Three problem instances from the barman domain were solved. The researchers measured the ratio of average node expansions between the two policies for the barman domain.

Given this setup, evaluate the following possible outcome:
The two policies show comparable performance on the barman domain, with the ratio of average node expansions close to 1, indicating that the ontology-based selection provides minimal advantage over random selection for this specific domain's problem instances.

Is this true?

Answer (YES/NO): NO